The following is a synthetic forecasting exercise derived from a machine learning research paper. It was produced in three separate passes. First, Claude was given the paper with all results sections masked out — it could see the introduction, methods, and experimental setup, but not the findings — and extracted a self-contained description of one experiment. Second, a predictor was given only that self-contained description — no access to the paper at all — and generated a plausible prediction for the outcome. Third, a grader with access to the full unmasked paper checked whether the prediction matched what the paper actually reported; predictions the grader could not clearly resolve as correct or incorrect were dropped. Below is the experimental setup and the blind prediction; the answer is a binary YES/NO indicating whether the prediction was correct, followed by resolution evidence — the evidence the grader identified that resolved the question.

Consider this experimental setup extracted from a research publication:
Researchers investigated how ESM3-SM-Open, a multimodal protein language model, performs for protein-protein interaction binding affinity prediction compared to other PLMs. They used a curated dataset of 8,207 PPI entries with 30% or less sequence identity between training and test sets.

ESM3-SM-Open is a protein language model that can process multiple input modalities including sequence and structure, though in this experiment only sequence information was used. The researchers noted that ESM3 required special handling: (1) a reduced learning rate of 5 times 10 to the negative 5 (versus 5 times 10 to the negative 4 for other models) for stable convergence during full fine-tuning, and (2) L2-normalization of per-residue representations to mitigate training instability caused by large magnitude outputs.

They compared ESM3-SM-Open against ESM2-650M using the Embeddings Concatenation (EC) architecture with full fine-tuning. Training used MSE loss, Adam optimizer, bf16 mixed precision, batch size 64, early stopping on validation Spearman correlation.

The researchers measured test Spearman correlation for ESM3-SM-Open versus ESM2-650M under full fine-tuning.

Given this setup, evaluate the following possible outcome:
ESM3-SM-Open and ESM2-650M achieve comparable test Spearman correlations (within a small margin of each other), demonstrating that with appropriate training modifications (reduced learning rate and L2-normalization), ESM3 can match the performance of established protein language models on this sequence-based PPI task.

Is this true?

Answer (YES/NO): NO